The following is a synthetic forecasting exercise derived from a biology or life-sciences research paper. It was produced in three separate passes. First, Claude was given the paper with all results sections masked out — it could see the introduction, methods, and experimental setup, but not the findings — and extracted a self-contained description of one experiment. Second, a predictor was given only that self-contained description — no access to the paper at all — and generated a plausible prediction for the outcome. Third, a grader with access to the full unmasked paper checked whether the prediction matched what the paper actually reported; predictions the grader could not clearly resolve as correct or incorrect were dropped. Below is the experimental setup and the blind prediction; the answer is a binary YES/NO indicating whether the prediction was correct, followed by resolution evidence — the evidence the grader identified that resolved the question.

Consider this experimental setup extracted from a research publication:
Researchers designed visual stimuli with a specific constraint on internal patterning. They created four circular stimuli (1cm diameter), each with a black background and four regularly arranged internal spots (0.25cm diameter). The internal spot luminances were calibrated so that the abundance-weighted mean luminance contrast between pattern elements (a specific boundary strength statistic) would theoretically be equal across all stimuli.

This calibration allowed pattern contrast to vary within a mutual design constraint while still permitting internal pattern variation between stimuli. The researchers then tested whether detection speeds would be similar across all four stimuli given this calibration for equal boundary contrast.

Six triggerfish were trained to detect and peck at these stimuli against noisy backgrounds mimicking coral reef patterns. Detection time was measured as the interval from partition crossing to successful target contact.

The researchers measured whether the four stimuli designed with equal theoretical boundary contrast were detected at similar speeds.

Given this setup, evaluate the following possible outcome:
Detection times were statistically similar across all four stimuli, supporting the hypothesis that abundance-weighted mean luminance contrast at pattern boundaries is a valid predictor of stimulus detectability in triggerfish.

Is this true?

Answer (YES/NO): NO